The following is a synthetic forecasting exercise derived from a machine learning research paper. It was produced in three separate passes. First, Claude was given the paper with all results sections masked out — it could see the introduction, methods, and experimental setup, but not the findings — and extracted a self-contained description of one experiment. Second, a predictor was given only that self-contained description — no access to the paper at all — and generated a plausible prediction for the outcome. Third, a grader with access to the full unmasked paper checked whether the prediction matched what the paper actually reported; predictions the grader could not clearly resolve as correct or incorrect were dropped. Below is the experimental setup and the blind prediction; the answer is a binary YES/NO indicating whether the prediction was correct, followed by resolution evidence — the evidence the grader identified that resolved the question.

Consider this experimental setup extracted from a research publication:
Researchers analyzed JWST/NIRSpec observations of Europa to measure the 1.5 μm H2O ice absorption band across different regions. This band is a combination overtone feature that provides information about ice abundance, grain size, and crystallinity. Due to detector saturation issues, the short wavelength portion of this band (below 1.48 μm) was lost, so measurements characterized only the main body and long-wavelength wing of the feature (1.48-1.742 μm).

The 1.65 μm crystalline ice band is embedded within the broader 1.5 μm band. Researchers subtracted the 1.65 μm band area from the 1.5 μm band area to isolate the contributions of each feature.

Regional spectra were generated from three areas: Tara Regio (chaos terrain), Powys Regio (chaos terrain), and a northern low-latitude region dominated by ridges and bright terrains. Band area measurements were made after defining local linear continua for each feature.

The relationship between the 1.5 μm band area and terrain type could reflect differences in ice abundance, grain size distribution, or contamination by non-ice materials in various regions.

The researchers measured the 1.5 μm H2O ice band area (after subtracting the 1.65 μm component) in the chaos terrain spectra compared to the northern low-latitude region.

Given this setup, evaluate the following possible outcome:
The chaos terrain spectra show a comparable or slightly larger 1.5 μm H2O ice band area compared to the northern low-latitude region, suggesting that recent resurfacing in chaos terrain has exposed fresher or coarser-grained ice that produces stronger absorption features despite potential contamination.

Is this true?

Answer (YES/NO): NO